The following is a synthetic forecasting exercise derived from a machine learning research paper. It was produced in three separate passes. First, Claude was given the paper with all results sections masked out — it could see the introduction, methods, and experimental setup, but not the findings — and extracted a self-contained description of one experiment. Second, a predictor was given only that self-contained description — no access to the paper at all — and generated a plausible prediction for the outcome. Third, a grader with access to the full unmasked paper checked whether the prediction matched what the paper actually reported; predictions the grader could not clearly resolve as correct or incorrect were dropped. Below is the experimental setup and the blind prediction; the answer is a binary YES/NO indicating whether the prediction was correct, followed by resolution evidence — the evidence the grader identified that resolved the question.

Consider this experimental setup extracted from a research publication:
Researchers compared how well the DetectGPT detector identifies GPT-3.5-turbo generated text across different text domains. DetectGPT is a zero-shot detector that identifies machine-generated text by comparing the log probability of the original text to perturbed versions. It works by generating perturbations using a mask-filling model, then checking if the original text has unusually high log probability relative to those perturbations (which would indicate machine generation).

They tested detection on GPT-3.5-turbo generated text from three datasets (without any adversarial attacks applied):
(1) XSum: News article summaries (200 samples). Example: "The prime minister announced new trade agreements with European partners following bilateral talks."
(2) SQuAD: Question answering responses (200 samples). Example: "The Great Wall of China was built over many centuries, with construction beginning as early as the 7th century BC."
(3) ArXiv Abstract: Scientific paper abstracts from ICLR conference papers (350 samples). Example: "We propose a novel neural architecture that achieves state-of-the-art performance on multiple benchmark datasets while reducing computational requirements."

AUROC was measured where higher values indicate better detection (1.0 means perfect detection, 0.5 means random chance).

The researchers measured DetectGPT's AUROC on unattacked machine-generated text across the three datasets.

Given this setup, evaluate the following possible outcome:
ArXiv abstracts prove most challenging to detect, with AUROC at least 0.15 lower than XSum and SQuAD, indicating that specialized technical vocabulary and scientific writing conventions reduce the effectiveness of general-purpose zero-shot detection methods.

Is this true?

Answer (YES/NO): YES